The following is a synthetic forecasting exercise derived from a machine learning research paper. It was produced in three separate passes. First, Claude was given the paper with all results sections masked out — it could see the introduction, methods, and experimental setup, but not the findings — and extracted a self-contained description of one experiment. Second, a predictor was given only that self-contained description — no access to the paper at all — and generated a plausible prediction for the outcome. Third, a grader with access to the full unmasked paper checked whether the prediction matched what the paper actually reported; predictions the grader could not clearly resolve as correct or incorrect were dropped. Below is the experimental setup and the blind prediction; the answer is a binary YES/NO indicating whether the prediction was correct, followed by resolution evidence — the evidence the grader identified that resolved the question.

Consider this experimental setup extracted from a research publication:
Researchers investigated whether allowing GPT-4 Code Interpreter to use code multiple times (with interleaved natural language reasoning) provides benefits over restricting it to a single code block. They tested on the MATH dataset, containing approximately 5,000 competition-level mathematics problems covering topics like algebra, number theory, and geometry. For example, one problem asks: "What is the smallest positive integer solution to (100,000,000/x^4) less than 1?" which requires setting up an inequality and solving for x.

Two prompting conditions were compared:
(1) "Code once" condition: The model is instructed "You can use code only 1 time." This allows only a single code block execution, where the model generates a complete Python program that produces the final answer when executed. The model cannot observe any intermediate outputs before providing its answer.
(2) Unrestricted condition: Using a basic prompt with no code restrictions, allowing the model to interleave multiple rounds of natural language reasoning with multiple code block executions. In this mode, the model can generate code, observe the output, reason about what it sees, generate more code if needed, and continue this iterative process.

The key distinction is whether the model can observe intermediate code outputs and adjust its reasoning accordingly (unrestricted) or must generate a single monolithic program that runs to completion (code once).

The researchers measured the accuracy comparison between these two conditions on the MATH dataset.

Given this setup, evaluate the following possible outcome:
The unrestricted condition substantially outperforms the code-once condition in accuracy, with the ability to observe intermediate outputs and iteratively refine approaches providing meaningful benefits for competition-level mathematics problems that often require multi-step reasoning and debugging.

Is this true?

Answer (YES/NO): YES